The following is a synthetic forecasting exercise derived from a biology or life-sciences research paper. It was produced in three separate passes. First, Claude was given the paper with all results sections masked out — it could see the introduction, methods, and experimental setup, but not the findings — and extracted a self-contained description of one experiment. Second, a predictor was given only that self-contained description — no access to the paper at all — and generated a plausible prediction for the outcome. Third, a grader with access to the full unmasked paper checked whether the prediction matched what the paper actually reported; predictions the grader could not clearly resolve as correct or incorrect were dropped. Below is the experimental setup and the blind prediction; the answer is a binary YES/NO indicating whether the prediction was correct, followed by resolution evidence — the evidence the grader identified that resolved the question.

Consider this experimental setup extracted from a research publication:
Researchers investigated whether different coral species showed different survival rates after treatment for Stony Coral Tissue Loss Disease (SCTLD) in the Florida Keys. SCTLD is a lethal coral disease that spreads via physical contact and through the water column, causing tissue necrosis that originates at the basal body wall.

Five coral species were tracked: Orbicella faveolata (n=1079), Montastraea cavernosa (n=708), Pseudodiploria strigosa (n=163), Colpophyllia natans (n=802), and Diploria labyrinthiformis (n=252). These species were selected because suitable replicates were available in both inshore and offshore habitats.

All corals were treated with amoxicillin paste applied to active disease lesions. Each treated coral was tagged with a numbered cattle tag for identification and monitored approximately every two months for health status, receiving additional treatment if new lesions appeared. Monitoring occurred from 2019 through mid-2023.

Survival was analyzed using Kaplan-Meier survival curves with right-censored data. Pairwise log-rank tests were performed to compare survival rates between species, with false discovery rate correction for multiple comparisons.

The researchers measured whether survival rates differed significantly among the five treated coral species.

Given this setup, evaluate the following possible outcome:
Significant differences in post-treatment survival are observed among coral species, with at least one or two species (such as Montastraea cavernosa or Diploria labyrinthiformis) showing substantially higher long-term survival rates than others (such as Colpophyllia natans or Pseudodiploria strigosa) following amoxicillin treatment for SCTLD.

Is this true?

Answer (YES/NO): NO